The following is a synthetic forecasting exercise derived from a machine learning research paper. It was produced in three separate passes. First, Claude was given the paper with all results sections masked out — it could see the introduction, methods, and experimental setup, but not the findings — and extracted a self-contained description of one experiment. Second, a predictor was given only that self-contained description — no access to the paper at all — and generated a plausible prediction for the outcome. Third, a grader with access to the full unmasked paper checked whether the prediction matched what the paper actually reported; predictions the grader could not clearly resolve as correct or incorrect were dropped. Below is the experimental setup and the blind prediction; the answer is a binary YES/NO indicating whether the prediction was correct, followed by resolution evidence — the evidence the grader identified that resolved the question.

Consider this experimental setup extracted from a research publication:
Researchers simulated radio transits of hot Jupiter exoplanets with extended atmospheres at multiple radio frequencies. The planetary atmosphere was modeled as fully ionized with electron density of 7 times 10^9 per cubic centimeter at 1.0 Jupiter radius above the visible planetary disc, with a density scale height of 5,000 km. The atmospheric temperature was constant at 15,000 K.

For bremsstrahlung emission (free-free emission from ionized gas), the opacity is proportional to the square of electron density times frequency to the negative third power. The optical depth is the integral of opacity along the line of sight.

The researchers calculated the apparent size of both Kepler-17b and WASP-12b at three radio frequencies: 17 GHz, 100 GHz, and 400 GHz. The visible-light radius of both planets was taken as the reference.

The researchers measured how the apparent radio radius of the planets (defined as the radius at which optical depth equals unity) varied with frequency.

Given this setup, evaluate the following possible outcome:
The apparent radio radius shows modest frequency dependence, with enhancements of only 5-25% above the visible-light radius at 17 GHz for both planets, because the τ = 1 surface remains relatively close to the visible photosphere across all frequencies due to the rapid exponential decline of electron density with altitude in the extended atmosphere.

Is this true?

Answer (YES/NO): NO